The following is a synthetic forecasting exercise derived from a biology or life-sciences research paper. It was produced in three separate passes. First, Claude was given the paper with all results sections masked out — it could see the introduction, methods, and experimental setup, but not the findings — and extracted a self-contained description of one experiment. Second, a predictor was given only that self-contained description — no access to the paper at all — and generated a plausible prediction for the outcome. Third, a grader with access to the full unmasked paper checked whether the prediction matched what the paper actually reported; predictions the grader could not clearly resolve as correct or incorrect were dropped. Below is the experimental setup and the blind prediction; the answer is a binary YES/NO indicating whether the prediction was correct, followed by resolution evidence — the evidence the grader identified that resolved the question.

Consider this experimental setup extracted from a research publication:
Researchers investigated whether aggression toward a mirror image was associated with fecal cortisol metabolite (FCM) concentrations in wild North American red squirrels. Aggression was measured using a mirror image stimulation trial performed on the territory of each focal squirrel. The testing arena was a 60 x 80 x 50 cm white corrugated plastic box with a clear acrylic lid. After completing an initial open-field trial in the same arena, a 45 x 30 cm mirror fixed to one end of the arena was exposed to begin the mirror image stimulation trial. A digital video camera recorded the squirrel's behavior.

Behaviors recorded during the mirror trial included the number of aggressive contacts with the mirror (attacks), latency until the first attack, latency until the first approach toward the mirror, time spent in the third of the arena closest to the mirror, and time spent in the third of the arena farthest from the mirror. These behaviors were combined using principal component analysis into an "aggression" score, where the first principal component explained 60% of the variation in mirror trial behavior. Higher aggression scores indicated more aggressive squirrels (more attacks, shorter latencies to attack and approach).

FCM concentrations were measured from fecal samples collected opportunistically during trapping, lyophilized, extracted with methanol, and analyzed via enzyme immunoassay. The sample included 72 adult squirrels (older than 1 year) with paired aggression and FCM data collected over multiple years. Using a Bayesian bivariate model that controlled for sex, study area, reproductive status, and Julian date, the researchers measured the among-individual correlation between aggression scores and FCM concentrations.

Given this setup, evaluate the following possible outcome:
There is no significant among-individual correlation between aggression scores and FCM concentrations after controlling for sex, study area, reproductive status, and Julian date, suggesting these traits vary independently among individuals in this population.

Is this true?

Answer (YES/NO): YES